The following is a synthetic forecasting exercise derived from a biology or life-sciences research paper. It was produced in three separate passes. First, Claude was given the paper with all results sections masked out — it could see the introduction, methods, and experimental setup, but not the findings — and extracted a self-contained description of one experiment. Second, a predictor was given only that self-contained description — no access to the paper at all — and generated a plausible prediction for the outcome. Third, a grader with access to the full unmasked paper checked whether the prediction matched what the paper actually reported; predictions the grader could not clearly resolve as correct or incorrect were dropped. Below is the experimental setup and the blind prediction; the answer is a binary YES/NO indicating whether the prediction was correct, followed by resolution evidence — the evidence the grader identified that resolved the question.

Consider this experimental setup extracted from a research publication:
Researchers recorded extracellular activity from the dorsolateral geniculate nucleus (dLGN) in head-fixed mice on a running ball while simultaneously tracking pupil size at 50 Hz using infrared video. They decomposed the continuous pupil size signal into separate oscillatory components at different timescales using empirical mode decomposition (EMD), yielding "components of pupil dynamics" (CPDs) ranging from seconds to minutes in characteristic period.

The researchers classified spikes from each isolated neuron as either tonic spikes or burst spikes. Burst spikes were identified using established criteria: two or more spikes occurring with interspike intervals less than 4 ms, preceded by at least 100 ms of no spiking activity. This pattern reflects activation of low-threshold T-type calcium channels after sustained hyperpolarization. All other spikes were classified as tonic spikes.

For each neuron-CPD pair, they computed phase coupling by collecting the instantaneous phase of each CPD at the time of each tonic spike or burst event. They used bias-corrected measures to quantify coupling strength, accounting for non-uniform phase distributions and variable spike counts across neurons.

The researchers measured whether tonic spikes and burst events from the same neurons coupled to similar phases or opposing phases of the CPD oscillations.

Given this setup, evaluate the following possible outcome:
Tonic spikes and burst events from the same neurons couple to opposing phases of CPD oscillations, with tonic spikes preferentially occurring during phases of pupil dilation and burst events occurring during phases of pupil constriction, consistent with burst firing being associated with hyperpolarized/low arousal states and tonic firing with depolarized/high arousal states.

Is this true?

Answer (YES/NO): YES